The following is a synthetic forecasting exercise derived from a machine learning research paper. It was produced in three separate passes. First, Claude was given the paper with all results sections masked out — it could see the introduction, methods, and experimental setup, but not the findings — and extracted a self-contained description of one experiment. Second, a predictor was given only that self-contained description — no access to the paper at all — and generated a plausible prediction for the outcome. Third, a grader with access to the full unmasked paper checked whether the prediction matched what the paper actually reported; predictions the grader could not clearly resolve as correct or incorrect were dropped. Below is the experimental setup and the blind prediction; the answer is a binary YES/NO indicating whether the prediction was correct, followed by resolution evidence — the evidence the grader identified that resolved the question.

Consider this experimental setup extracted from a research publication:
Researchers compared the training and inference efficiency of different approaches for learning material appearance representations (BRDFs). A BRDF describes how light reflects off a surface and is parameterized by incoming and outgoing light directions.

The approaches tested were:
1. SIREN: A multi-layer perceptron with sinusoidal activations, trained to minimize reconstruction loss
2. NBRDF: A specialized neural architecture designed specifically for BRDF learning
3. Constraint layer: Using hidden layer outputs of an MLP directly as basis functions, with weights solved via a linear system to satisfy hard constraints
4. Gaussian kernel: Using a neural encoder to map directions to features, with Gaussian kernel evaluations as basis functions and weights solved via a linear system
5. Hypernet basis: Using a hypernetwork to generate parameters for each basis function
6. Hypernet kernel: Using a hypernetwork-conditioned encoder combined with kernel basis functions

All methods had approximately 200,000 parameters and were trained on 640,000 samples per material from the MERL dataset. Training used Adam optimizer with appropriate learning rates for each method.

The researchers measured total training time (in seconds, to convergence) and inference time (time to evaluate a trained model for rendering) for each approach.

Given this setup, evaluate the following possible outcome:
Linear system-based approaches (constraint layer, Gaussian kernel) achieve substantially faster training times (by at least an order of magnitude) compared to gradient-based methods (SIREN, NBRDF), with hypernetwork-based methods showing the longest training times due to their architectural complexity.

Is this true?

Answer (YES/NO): NO